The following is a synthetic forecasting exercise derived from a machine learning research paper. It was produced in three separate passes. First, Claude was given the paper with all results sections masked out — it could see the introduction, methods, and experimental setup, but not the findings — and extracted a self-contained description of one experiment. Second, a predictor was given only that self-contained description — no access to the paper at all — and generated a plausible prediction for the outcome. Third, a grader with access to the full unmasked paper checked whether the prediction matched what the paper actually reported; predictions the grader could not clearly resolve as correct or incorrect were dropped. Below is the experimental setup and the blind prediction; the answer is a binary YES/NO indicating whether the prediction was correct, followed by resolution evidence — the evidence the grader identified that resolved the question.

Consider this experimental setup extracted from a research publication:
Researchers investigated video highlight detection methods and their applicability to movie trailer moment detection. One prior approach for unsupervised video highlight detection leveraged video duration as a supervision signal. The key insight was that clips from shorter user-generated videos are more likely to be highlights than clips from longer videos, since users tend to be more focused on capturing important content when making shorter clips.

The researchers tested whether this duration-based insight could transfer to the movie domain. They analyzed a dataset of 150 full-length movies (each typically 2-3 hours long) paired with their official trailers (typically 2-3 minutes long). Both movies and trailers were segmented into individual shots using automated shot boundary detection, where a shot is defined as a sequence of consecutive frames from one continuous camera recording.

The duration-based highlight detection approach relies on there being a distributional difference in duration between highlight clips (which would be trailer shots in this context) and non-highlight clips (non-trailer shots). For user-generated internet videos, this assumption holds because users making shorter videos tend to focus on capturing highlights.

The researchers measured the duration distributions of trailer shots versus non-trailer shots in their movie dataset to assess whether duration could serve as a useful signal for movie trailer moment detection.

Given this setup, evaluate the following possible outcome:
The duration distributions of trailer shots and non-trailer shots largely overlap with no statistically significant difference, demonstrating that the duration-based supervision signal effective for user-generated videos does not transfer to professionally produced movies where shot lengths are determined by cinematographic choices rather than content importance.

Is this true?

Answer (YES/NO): YES